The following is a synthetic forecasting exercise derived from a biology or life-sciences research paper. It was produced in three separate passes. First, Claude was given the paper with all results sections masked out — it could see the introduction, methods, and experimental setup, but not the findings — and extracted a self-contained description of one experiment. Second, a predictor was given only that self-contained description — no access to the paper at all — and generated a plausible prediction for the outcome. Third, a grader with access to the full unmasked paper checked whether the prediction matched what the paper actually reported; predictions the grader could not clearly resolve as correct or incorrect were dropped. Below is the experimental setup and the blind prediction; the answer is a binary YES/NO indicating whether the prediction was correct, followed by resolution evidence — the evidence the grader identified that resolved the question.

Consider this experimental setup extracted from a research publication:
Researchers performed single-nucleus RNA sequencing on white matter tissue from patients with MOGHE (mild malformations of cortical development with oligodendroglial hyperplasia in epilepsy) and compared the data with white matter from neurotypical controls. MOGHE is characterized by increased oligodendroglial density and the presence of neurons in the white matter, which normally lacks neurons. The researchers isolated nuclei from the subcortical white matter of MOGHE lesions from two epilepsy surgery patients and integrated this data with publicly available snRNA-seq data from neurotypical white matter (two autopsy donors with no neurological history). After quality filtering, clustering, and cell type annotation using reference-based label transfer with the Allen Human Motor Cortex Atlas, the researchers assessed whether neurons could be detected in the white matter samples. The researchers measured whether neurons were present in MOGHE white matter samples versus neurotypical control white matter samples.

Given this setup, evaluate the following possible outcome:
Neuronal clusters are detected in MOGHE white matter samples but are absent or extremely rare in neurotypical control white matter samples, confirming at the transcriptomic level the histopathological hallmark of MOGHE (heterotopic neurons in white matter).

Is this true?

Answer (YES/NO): YES